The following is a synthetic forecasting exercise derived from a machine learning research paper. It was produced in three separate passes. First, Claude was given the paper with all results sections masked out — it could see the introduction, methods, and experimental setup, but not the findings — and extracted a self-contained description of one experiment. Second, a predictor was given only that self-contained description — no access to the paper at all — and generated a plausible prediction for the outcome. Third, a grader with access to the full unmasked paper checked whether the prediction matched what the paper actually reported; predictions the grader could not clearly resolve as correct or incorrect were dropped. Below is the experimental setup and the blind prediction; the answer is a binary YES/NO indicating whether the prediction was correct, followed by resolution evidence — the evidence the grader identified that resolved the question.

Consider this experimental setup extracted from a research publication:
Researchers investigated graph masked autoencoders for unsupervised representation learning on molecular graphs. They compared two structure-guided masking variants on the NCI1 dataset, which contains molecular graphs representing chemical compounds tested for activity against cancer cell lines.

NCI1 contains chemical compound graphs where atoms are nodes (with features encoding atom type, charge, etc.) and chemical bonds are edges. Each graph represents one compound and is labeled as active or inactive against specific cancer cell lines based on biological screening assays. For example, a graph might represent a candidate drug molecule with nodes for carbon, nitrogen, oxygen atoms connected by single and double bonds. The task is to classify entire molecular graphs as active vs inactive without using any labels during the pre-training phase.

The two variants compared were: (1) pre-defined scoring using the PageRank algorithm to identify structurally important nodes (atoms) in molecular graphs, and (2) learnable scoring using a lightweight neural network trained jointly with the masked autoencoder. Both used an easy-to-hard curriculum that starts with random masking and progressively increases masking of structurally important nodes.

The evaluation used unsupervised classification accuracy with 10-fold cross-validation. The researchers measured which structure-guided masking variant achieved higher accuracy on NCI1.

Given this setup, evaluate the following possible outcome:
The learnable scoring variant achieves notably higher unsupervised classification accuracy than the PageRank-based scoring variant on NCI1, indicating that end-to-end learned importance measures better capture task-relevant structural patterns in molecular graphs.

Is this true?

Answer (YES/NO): NO